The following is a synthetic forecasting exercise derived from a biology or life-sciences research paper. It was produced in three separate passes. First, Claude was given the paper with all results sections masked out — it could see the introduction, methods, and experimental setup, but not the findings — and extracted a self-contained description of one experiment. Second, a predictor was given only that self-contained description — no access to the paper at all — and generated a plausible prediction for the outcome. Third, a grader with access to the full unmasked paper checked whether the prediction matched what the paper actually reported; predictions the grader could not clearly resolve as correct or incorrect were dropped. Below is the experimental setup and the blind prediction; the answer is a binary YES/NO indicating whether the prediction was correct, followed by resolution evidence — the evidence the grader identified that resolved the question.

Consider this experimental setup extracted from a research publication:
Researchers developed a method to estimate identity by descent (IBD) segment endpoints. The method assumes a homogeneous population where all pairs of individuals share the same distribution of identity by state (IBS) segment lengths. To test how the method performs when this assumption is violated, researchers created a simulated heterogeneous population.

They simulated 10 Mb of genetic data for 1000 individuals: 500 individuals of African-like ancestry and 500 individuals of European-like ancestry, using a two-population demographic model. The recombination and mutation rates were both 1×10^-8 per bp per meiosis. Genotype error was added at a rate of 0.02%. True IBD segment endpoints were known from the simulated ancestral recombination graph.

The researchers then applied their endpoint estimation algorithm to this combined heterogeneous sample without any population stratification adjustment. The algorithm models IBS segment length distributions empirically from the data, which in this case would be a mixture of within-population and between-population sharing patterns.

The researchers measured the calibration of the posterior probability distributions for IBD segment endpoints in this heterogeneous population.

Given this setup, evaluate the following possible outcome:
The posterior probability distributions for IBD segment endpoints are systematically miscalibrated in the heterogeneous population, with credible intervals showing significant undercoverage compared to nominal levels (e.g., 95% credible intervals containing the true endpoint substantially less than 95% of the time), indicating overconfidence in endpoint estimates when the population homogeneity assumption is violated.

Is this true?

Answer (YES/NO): NO